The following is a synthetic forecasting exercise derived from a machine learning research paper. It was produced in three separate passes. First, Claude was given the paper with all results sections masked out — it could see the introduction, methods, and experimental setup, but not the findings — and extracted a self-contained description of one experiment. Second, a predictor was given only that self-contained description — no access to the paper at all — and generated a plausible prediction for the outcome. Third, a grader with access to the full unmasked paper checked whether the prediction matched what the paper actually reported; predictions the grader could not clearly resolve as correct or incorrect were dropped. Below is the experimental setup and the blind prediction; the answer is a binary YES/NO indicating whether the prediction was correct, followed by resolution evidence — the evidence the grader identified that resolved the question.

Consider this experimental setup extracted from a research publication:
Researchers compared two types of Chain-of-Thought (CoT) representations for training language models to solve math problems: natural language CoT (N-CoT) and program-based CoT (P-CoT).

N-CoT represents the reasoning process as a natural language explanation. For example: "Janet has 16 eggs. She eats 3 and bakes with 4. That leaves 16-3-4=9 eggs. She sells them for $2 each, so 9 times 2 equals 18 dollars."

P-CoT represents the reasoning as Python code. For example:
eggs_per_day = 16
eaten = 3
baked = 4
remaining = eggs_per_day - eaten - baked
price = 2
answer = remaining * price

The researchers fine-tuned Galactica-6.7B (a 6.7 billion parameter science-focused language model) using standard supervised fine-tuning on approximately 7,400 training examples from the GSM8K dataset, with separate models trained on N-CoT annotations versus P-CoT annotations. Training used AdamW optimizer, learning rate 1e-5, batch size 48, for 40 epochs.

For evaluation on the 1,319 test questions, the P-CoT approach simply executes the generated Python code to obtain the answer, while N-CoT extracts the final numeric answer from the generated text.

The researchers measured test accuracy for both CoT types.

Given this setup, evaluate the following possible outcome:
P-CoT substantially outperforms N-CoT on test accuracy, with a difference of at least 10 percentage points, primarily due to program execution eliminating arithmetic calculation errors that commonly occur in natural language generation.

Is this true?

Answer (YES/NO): NO